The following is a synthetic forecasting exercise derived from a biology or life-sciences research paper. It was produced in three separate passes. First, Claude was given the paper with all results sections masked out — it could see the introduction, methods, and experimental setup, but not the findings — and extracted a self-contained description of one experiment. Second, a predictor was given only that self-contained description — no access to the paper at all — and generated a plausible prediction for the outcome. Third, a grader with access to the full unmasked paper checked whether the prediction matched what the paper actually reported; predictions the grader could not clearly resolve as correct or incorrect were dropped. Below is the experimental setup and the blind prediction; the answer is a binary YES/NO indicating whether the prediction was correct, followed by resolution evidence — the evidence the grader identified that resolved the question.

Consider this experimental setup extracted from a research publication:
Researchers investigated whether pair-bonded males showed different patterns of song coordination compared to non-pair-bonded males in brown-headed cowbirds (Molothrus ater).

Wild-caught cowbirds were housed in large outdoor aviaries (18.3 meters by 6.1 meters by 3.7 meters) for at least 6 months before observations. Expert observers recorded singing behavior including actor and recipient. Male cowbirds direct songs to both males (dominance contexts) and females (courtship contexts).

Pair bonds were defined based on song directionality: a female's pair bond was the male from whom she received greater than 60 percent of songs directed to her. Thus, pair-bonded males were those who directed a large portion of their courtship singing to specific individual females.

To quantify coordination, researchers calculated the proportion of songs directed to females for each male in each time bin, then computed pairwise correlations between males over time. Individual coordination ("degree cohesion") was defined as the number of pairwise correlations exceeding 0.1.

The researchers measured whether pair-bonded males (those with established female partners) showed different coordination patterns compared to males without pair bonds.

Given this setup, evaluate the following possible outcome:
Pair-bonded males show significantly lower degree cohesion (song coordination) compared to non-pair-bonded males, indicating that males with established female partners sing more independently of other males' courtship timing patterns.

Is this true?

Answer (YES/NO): NO